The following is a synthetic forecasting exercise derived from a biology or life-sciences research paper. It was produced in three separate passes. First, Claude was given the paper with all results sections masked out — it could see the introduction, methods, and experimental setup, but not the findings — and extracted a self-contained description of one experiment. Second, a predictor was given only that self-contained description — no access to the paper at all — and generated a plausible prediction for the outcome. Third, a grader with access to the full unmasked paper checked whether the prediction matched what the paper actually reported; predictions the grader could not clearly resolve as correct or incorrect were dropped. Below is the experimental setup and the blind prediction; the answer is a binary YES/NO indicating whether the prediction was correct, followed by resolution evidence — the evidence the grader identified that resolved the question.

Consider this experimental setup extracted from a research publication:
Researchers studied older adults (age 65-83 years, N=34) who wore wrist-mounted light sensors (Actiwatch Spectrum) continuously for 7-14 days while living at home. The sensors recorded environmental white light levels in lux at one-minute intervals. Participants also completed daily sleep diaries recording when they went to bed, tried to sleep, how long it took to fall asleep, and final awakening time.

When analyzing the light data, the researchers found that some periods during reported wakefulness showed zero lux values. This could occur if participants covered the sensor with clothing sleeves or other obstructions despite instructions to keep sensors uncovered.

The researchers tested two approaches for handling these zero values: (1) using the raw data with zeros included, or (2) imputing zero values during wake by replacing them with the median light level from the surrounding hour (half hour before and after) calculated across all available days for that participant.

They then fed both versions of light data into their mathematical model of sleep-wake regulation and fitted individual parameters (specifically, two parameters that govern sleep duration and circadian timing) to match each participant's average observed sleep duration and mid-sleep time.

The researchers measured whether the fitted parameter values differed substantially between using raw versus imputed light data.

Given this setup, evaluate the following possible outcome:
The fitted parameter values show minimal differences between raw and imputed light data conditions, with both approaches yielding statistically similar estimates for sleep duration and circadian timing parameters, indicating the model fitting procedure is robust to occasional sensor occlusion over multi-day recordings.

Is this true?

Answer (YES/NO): YES